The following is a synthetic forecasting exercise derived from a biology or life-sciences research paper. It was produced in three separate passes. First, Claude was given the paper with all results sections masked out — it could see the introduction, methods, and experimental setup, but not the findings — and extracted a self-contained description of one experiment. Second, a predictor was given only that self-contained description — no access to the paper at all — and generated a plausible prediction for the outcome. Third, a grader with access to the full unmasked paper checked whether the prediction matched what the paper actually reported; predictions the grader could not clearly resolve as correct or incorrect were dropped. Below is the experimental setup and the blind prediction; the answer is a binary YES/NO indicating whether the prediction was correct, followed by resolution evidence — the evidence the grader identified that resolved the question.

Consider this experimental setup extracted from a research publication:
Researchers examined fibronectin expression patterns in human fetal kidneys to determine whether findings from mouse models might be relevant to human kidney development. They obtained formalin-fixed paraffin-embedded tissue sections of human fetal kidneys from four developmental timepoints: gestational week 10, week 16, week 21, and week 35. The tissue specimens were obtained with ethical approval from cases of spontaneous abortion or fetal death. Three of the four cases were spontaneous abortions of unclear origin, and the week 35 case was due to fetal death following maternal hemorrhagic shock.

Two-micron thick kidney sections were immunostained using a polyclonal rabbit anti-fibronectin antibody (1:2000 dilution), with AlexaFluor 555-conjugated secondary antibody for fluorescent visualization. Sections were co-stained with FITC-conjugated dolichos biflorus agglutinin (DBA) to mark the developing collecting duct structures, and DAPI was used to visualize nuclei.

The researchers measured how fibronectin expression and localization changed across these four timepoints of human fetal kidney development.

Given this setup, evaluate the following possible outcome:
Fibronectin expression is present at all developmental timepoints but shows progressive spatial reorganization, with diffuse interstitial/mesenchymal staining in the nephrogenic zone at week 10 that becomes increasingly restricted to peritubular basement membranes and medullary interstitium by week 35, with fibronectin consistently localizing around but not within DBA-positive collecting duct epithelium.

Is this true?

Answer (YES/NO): NO